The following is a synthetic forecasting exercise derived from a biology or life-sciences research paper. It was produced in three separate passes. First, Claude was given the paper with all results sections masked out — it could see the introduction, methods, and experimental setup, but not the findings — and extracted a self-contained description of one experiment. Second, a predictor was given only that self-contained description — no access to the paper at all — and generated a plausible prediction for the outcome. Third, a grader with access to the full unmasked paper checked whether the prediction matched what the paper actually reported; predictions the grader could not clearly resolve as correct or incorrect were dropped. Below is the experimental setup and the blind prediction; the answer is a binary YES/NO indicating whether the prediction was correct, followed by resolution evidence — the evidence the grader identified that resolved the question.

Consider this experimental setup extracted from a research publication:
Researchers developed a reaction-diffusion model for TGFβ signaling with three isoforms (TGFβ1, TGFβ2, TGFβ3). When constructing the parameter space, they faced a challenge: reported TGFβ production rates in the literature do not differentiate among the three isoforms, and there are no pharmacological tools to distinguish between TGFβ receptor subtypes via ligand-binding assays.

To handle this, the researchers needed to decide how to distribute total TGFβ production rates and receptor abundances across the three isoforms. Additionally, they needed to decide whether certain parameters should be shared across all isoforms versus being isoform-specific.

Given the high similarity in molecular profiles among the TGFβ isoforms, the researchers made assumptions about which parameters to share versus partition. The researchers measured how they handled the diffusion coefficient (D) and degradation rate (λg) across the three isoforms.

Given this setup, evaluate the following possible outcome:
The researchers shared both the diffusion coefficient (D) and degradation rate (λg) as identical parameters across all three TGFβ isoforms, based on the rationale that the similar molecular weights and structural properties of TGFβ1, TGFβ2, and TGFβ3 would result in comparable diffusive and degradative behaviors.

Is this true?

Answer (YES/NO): YES